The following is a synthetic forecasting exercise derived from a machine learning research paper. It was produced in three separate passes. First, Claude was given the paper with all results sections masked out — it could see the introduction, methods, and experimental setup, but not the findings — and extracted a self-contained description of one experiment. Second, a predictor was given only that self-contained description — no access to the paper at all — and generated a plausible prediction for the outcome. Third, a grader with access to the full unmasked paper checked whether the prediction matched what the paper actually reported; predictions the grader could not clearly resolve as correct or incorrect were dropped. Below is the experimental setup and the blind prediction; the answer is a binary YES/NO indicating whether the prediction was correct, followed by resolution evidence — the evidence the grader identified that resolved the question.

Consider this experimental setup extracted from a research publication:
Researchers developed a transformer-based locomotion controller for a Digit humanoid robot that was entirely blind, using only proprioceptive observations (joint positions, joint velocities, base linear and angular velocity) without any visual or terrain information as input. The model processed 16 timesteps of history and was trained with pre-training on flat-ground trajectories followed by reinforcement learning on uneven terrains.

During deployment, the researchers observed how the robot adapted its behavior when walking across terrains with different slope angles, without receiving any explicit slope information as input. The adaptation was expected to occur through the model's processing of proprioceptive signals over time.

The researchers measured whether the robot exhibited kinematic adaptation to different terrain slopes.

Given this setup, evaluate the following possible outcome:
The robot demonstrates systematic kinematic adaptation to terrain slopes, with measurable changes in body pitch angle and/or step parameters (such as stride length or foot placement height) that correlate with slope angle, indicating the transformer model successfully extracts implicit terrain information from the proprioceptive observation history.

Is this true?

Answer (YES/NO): YES